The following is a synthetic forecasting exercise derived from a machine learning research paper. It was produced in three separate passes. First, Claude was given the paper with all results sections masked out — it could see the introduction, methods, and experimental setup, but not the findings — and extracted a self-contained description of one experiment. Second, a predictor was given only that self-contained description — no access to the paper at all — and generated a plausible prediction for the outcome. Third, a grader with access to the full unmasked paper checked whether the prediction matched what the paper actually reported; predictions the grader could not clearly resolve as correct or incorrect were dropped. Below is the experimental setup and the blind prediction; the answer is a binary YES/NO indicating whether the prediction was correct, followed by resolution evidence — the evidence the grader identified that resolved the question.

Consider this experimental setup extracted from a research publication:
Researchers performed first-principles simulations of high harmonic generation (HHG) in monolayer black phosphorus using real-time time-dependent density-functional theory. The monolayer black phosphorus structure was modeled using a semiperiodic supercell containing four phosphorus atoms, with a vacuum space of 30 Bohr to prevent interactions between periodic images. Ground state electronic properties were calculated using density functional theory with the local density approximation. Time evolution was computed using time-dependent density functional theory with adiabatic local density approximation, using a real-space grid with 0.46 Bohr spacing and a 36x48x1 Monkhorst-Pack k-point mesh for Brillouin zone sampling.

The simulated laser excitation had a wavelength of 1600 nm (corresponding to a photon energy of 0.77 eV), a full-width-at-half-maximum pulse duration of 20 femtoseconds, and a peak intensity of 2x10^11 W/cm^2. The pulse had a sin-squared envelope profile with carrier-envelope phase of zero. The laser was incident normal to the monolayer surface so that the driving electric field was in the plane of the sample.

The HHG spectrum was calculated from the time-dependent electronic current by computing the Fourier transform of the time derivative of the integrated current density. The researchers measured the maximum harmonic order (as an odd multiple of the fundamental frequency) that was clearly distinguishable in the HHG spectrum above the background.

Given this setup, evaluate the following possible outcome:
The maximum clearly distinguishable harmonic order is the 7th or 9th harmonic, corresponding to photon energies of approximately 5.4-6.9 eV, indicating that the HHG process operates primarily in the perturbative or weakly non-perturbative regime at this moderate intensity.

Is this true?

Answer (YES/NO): NO